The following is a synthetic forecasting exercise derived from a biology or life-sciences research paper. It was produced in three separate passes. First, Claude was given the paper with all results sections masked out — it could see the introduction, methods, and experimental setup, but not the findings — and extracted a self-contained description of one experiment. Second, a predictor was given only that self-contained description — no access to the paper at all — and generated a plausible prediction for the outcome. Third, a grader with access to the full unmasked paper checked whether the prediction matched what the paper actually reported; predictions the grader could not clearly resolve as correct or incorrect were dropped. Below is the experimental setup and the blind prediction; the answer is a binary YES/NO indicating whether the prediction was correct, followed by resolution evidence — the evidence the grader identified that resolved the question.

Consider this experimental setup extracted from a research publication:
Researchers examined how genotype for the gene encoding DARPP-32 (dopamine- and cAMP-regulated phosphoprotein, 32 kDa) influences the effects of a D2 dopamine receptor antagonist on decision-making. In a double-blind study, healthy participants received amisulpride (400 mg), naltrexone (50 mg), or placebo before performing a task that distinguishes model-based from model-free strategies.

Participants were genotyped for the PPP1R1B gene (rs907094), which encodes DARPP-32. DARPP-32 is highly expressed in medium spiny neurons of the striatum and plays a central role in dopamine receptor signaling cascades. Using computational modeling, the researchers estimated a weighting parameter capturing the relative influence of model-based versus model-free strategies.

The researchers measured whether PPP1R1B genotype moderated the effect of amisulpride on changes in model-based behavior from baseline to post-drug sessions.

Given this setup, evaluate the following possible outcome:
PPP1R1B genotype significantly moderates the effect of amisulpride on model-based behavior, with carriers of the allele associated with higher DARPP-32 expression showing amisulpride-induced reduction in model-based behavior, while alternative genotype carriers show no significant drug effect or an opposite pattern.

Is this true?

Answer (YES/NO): NO